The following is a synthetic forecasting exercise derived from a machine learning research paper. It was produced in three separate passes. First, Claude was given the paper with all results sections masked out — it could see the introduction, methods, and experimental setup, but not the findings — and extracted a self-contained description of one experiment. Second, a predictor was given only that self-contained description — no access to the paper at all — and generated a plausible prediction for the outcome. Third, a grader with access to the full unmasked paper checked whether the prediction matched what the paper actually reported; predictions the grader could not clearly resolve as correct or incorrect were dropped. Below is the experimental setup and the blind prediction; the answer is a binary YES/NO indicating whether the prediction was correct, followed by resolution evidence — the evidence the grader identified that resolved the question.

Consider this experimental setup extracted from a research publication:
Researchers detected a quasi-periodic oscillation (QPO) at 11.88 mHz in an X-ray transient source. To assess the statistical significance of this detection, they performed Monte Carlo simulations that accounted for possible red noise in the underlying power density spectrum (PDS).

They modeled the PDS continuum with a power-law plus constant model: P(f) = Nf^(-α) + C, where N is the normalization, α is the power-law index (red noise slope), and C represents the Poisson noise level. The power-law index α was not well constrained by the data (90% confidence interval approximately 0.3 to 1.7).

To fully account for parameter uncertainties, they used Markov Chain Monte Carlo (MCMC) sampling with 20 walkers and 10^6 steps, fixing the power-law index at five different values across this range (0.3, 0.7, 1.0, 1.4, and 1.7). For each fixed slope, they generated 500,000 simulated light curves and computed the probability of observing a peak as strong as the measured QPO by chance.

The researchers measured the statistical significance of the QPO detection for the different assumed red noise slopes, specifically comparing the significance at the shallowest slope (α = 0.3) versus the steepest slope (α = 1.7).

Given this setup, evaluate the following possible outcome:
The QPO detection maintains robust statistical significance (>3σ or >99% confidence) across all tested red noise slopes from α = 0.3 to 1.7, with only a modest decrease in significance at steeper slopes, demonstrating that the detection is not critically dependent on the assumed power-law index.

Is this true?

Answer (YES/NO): NO